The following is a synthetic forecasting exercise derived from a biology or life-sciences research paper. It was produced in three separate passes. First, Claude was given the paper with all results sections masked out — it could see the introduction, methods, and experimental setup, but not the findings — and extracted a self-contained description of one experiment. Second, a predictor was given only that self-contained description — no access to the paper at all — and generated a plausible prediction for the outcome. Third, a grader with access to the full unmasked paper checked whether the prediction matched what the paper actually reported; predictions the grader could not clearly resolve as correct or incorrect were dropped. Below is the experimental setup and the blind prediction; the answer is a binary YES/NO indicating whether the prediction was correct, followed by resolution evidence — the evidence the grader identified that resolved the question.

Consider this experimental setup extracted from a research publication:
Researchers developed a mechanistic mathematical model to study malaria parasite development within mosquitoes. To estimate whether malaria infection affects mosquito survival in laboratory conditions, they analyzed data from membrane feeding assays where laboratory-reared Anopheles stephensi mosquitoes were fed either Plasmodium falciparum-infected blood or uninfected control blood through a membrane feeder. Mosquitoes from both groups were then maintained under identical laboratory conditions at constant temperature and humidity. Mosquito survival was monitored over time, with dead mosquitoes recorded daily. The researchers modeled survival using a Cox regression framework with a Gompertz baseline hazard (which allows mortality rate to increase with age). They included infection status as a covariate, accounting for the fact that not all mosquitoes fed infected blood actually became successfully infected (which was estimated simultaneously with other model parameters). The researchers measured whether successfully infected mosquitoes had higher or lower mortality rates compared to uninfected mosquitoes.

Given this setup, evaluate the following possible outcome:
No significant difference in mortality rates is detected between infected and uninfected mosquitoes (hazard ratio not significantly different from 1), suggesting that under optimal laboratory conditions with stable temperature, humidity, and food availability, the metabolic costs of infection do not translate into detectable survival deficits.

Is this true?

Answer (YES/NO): NO